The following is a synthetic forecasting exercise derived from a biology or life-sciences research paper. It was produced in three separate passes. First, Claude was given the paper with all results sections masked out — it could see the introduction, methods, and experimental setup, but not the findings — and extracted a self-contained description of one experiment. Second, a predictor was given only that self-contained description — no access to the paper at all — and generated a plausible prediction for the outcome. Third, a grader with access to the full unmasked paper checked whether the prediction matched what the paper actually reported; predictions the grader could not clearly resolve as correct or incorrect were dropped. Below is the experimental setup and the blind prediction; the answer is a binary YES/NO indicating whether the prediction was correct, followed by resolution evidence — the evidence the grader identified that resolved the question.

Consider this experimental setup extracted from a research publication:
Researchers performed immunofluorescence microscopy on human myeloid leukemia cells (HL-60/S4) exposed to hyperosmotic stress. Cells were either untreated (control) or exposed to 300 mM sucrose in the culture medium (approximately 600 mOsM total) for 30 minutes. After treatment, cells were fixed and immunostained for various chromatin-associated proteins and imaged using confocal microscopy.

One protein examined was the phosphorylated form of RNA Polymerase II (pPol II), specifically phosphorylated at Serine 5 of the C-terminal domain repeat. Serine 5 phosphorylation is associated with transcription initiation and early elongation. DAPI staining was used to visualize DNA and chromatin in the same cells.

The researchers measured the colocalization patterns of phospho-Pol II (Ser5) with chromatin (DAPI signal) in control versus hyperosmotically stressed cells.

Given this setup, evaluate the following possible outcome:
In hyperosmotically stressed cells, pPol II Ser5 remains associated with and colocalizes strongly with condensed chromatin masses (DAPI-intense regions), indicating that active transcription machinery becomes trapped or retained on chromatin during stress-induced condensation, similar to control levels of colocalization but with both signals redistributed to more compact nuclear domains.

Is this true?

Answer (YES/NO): NO